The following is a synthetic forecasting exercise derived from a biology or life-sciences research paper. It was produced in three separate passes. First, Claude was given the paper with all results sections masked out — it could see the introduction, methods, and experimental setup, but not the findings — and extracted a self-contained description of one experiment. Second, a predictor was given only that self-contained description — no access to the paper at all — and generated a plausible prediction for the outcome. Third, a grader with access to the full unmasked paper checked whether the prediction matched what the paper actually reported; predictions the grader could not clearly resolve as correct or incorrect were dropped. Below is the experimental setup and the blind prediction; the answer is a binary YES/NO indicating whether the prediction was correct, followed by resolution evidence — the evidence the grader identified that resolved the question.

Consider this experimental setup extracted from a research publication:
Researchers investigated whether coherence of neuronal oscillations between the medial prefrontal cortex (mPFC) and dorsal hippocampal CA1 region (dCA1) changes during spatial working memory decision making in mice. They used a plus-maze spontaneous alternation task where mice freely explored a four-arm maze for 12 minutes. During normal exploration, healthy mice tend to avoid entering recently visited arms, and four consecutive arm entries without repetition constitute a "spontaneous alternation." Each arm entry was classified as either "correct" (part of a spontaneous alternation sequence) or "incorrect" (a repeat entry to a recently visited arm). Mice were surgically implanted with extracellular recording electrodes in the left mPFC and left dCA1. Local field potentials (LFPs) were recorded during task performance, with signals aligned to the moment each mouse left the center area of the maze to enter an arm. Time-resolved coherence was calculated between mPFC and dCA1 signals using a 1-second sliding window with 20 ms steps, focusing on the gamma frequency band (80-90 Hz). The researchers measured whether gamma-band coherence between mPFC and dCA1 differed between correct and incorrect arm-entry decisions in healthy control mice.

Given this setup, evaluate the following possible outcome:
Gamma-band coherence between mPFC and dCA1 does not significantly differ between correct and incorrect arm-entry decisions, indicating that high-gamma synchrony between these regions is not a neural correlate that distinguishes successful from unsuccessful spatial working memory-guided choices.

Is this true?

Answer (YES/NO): NO